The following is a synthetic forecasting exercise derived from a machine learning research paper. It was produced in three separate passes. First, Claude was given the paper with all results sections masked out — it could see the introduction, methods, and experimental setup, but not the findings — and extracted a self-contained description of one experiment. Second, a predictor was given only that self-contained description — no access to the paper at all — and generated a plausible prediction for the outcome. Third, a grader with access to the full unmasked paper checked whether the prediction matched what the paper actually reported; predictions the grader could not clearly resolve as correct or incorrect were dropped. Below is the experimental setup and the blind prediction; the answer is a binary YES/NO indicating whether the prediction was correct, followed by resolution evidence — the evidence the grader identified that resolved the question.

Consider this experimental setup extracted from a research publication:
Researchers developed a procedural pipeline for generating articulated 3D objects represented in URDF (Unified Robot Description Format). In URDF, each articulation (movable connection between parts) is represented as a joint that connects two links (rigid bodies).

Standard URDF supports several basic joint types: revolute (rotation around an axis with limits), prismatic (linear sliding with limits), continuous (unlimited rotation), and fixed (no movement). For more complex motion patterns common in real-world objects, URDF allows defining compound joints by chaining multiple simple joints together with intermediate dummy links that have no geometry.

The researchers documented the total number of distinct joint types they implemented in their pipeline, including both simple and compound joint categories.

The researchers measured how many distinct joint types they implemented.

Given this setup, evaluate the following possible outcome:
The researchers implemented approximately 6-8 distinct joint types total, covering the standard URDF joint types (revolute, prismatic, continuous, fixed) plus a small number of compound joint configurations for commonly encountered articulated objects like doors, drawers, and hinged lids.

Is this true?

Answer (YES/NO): YES